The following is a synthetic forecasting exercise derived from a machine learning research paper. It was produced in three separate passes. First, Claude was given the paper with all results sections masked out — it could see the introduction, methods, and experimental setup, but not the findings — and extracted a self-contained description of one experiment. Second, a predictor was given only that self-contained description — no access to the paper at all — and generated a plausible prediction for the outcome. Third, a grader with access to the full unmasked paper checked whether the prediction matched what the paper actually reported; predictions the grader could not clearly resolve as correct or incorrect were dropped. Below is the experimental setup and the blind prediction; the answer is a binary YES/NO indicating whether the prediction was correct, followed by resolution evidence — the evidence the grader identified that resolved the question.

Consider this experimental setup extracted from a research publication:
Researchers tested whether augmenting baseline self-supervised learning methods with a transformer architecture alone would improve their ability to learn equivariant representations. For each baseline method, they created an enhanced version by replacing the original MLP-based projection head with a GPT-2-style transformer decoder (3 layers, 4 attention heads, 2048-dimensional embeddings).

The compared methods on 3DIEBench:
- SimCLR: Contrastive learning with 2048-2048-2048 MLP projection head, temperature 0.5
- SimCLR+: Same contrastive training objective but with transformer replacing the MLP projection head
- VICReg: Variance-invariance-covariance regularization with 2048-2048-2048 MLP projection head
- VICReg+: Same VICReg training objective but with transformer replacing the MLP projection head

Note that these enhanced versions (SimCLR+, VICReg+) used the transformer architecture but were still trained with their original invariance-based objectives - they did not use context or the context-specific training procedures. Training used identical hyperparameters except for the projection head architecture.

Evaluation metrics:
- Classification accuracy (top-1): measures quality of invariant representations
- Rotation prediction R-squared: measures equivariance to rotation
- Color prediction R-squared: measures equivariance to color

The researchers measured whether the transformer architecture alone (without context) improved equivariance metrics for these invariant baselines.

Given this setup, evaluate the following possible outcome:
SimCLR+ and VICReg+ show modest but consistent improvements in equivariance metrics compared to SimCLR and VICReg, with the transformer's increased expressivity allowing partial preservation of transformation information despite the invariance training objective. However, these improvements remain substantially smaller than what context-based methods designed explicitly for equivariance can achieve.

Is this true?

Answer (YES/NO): NO